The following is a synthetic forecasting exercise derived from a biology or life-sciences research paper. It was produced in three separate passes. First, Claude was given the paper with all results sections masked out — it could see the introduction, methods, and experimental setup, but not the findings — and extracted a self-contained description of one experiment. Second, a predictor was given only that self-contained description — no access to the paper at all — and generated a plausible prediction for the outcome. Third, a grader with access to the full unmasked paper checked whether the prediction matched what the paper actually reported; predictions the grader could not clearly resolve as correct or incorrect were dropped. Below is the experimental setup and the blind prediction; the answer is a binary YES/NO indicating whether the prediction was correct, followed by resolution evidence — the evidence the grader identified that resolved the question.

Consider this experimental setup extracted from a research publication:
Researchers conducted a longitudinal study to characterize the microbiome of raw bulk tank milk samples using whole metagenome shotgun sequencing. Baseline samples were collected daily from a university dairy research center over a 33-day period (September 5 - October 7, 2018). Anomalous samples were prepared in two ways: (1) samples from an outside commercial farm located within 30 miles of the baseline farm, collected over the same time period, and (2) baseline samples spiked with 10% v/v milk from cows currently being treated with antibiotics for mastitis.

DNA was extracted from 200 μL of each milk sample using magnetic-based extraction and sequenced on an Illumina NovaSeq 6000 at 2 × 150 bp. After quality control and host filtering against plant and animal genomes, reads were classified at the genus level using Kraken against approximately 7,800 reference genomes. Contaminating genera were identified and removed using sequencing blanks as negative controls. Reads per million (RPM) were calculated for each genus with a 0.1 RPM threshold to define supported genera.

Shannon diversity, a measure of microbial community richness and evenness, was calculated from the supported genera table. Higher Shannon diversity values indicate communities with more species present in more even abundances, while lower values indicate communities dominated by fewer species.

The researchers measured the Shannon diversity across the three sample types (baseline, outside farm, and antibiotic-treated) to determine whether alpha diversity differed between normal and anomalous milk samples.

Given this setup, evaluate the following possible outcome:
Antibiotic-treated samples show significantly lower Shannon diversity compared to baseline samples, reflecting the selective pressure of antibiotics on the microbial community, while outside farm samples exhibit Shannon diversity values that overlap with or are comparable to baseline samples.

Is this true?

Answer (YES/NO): NO